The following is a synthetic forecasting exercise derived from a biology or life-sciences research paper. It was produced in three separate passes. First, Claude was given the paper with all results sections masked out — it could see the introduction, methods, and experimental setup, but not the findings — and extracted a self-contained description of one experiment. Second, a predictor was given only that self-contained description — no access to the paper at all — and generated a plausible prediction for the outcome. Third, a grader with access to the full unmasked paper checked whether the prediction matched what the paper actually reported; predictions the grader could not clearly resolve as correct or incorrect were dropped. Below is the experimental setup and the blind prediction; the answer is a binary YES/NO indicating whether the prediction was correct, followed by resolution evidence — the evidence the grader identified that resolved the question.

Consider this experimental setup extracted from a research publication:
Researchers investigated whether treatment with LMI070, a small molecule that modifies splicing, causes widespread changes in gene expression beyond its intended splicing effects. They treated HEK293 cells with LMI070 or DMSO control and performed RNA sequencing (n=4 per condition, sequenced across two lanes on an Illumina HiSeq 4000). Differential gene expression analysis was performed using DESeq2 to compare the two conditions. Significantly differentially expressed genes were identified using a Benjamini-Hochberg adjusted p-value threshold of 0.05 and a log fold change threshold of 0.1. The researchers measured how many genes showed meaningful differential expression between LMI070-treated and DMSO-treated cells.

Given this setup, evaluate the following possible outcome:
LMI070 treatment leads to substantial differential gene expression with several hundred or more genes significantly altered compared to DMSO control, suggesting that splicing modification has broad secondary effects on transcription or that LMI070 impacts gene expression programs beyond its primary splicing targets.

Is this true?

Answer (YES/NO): NO